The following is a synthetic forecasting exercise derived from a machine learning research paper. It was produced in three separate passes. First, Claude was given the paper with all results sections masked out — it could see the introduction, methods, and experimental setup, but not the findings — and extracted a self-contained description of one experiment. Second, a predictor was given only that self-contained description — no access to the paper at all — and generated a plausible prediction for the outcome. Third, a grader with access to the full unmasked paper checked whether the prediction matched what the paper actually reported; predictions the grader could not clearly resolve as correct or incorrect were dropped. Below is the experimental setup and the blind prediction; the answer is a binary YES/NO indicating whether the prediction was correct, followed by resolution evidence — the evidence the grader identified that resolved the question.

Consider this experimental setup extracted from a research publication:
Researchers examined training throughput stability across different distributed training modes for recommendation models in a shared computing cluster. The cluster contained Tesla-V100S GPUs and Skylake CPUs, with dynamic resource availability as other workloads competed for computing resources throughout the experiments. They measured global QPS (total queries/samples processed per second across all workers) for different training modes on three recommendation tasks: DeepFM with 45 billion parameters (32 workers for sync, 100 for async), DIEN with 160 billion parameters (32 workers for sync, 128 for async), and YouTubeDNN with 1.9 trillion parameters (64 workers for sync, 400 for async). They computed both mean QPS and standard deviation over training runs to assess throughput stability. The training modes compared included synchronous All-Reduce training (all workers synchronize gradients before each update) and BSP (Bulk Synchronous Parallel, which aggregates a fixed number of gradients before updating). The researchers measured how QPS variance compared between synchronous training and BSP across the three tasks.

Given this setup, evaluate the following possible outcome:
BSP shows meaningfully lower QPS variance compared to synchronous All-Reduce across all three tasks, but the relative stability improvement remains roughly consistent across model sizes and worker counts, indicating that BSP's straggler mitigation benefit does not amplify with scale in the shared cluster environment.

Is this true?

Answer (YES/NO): NO